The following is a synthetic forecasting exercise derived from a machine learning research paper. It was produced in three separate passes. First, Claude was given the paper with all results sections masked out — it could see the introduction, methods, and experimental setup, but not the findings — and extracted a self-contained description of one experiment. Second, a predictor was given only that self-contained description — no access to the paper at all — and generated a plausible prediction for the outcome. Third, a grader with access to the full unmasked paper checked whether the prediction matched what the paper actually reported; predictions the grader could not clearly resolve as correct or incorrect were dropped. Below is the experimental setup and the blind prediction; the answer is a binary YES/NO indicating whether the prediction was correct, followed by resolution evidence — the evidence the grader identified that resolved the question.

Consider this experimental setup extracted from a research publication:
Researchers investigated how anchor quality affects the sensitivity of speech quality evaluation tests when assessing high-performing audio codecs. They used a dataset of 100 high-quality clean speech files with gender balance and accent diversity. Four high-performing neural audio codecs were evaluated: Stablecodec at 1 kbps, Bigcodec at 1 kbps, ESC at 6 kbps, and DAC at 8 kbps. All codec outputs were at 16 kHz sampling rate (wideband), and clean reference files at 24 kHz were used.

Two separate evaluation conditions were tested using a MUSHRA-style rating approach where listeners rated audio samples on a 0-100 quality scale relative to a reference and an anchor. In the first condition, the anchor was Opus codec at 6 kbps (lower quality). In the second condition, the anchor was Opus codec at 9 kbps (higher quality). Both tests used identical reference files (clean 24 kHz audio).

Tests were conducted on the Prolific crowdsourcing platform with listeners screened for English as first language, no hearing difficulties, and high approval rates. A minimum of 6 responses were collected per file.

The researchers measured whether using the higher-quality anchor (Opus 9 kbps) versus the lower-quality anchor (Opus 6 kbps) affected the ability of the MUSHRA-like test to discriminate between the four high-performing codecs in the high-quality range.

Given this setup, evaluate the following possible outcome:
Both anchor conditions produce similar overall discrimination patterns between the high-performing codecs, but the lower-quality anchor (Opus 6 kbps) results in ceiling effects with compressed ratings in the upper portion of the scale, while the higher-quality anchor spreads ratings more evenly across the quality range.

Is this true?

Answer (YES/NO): NO